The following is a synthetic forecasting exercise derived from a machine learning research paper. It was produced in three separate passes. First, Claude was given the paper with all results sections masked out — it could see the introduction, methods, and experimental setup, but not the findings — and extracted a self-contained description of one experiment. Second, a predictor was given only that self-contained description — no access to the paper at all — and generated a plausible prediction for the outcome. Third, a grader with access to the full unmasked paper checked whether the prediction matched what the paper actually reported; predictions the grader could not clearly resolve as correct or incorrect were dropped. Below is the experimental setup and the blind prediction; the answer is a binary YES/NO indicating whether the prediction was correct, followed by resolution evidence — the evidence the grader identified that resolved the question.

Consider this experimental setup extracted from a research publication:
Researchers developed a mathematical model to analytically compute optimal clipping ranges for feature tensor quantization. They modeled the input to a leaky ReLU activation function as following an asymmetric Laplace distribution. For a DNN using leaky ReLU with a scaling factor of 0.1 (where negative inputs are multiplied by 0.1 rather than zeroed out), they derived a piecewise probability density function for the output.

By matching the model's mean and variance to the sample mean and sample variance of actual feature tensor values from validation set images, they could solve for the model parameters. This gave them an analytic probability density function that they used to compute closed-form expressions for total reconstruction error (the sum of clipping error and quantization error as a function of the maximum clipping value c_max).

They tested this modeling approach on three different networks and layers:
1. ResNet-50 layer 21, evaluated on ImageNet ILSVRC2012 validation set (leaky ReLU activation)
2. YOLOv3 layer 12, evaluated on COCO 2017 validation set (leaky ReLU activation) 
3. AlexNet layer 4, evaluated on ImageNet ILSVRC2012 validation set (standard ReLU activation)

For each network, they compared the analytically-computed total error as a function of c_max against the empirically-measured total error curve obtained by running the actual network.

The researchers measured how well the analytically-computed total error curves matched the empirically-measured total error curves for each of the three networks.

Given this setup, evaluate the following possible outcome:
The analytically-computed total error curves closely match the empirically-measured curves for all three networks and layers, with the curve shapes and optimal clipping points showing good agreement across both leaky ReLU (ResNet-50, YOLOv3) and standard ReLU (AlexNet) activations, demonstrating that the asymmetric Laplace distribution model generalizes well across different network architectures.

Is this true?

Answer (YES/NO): NO